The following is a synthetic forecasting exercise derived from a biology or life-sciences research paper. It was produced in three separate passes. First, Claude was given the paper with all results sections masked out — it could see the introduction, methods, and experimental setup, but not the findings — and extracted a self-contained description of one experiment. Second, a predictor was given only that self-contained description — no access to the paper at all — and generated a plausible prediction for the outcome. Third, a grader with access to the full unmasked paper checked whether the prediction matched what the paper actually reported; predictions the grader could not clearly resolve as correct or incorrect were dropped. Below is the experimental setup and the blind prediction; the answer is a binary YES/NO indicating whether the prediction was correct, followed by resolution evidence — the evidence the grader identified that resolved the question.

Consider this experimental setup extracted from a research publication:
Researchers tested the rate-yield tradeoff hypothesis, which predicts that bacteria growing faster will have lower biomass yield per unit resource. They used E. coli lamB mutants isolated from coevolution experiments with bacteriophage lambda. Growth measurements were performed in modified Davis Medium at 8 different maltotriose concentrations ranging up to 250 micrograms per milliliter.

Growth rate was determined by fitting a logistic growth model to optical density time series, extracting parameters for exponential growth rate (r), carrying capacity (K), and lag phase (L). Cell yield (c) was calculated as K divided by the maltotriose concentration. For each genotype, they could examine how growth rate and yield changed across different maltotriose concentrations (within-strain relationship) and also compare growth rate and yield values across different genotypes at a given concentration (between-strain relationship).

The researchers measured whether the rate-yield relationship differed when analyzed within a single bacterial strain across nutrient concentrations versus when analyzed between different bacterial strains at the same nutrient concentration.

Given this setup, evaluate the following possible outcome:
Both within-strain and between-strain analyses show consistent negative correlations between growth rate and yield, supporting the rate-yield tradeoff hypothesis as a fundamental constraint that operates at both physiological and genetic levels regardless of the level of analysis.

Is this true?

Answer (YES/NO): NO